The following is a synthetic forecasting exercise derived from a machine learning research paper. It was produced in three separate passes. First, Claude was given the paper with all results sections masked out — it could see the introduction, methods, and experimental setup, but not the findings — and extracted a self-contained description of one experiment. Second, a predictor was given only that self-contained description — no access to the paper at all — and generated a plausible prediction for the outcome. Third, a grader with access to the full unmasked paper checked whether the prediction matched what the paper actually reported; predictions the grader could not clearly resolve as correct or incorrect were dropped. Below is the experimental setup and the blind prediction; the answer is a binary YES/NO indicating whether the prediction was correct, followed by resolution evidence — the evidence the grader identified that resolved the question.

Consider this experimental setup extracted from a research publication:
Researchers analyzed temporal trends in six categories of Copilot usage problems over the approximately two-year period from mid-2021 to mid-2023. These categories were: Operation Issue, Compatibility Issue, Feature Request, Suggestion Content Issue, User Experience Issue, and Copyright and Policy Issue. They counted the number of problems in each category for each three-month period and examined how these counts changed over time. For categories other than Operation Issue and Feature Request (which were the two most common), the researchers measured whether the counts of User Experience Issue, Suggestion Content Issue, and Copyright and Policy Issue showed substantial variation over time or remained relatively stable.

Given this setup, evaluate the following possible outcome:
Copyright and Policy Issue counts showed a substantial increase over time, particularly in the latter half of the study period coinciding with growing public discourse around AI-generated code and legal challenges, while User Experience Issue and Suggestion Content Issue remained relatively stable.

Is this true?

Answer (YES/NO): NO